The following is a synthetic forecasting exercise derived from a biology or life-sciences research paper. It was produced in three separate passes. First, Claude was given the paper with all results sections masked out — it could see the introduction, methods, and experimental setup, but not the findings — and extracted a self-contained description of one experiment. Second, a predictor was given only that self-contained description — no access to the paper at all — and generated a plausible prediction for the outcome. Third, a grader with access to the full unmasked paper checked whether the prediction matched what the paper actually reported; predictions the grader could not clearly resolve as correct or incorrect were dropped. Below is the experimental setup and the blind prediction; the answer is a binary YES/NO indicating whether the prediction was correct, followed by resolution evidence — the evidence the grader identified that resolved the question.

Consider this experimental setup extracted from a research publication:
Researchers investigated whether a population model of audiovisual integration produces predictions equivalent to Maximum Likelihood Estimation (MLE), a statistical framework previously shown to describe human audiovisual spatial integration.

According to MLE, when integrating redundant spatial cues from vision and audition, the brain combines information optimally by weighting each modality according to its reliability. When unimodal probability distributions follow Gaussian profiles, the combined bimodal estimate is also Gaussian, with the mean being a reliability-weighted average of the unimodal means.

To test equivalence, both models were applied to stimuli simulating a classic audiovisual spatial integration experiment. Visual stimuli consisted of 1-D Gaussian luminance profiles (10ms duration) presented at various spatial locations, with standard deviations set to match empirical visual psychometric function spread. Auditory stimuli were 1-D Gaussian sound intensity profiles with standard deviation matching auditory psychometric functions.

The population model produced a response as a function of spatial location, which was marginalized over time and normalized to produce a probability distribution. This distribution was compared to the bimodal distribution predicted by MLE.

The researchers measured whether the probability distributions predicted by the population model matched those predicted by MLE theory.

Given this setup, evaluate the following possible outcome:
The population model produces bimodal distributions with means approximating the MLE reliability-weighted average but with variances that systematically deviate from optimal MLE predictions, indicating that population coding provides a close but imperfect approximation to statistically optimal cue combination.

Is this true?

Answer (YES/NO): NO